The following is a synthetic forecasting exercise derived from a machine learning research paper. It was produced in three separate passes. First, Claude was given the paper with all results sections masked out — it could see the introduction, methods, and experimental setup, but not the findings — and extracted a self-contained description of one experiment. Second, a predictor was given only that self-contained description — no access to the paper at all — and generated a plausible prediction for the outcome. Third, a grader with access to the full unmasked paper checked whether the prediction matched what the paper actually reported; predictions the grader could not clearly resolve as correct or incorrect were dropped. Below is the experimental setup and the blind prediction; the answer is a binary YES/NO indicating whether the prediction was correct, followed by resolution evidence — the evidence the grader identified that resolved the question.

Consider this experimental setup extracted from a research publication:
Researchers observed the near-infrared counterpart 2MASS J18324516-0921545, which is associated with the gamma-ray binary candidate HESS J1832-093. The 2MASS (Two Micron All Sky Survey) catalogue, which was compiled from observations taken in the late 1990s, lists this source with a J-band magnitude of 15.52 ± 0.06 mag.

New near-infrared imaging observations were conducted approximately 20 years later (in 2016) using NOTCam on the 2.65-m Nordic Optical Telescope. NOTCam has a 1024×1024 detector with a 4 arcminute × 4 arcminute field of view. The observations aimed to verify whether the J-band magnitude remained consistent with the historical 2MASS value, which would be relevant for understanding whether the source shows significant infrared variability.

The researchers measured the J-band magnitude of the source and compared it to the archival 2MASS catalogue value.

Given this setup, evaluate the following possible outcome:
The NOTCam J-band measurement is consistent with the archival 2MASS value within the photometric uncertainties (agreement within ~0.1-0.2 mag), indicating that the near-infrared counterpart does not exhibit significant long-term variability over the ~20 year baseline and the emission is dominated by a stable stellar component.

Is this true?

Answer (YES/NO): YES